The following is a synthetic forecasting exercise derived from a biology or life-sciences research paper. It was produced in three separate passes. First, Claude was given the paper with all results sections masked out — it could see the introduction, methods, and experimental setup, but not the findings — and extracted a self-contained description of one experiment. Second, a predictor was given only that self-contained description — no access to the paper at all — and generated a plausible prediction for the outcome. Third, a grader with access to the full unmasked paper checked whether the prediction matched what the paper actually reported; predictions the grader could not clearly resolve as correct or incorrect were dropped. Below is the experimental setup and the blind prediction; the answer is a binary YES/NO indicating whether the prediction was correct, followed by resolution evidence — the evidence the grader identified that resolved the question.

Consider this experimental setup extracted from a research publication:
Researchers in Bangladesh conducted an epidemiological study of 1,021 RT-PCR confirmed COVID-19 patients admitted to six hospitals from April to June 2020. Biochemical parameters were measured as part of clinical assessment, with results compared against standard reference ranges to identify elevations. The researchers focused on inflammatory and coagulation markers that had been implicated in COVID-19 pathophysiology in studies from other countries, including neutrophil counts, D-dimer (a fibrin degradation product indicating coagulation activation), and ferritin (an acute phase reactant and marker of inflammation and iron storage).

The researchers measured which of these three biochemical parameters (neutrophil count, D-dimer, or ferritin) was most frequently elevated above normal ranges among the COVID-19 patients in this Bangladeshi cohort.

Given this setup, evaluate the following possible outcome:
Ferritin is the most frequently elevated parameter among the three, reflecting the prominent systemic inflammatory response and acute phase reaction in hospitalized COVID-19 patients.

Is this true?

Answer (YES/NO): NO